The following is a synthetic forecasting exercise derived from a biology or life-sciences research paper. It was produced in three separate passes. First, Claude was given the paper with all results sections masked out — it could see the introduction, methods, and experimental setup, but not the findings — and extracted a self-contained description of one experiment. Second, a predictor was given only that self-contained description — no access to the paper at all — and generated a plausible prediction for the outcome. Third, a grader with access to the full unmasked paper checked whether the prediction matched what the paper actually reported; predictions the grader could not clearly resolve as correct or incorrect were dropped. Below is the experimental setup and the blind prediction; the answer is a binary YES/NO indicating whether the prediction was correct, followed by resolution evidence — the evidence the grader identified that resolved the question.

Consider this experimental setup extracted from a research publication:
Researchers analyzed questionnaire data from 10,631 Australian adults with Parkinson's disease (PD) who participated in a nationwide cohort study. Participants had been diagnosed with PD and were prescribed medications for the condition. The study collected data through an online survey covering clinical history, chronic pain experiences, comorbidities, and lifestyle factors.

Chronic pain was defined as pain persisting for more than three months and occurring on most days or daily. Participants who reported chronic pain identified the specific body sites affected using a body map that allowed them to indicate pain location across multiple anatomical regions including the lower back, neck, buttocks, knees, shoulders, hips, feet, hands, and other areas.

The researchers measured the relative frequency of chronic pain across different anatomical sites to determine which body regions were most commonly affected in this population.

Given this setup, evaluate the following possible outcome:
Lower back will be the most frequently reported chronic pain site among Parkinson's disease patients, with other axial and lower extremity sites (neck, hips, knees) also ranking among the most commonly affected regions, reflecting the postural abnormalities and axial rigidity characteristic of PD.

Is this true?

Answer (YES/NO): NO